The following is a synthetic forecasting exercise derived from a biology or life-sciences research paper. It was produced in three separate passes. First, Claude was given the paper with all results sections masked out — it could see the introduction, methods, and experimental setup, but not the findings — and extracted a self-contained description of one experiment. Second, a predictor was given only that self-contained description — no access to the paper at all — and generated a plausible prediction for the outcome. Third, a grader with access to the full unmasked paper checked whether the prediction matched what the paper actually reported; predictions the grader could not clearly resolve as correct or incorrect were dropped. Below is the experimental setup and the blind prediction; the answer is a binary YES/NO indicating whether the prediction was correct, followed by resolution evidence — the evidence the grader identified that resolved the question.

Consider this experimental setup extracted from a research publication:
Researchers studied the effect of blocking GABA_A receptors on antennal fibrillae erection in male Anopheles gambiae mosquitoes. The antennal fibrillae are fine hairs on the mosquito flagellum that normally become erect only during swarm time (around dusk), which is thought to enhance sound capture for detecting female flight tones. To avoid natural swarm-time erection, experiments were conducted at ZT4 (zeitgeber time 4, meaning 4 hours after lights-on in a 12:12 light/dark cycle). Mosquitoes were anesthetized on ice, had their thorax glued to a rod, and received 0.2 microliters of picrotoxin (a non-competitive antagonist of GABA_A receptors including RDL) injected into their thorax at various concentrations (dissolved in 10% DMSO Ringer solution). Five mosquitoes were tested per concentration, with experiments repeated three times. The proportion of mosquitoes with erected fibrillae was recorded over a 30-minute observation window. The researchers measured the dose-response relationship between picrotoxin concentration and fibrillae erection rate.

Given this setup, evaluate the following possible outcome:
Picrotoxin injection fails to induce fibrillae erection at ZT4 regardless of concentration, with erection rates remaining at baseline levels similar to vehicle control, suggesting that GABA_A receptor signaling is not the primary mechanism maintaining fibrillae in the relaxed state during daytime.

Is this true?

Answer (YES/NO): NO